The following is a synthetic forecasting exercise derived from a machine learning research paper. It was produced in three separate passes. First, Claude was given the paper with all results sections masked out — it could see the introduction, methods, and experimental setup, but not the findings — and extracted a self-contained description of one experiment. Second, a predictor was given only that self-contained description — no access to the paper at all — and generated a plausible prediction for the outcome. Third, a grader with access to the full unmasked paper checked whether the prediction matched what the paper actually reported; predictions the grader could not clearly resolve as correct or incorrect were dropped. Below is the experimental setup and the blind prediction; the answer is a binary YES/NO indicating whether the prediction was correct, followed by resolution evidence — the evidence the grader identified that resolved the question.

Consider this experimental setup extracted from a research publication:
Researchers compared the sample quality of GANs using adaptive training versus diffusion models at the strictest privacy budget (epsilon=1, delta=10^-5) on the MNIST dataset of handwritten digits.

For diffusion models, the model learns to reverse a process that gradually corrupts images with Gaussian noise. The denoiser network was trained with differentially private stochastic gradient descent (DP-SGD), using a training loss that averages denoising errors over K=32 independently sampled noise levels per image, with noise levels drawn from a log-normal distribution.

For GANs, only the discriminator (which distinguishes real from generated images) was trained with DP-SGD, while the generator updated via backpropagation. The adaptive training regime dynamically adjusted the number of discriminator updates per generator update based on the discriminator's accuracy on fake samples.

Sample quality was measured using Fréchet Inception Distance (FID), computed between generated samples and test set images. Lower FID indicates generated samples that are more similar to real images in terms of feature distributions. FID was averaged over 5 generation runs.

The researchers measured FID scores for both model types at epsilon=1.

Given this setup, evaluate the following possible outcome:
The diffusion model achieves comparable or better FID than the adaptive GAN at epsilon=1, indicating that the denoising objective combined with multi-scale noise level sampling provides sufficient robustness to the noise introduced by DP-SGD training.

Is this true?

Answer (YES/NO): YES